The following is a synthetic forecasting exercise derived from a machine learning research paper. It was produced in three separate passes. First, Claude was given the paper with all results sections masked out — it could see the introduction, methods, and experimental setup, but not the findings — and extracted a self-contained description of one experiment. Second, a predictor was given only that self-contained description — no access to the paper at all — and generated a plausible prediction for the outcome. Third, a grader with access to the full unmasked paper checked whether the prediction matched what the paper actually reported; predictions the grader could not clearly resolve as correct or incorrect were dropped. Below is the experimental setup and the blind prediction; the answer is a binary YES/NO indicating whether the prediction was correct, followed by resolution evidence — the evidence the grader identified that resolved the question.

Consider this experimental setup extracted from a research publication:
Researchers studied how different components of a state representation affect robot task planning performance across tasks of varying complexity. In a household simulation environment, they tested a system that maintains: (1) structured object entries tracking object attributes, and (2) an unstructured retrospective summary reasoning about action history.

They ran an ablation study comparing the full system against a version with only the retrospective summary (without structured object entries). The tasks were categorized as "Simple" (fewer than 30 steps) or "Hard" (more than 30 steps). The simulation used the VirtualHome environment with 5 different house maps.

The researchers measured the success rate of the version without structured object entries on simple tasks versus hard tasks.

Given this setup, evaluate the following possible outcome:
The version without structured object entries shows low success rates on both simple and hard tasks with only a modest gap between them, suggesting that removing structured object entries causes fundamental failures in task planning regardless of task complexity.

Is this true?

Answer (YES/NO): NO